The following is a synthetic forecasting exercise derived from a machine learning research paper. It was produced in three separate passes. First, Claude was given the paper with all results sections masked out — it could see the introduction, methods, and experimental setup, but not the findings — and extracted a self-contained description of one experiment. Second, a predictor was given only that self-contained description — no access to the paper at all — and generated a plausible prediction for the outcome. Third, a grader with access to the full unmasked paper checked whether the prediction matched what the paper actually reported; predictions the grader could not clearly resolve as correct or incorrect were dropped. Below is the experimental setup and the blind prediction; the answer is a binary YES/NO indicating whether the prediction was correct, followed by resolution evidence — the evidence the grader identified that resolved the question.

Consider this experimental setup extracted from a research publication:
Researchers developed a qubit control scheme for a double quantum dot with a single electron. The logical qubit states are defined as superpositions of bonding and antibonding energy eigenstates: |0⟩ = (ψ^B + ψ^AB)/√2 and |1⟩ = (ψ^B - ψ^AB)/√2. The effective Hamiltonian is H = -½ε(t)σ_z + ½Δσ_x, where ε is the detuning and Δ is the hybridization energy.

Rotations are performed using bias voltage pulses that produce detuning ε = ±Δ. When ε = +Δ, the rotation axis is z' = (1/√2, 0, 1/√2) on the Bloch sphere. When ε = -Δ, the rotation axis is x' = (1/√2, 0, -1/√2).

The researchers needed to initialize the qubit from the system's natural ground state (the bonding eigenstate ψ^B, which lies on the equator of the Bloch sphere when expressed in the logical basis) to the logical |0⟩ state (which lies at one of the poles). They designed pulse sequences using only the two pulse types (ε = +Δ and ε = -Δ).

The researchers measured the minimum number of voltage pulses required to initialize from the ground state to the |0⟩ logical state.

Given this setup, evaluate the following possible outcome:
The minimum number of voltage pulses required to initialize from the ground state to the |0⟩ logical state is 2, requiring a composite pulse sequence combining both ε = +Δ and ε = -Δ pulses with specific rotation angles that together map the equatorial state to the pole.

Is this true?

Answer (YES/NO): NO